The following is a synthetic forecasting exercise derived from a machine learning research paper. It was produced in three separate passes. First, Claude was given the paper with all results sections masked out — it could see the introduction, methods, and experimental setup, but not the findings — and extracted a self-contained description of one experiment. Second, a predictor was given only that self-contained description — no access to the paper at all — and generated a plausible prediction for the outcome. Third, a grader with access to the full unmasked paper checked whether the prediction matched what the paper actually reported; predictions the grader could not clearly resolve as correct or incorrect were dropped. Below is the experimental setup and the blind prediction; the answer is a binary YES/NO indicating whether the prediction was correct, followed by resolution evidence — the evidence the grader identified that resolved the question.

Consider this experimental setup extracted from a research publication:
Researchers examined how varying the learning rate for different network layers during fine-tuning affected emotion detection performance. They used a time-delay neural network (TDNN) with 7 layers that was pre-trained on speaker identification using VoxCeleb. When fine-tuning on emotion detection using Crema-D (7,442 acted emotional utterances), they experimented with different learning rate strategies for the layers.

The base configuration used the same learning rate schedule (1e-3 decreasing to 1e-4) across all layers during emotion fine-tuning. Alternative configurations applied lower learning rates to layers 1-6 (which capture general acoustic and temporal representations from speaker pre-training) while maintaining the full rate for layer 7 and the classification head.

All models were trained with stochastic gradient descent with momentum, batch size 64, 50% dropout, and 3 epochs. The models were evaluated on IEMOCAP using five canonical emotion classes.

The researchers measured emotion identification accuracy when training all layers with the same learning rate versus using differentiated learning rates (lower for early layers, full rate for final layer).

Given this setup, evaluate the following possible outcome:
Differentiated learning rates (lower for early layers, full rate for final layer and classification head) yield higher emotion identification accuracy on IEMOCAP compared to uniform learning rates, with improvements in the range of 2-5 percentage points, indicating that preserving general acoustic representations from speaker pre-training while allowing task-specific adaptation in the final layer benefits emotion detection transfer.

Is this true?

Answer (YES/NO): NO